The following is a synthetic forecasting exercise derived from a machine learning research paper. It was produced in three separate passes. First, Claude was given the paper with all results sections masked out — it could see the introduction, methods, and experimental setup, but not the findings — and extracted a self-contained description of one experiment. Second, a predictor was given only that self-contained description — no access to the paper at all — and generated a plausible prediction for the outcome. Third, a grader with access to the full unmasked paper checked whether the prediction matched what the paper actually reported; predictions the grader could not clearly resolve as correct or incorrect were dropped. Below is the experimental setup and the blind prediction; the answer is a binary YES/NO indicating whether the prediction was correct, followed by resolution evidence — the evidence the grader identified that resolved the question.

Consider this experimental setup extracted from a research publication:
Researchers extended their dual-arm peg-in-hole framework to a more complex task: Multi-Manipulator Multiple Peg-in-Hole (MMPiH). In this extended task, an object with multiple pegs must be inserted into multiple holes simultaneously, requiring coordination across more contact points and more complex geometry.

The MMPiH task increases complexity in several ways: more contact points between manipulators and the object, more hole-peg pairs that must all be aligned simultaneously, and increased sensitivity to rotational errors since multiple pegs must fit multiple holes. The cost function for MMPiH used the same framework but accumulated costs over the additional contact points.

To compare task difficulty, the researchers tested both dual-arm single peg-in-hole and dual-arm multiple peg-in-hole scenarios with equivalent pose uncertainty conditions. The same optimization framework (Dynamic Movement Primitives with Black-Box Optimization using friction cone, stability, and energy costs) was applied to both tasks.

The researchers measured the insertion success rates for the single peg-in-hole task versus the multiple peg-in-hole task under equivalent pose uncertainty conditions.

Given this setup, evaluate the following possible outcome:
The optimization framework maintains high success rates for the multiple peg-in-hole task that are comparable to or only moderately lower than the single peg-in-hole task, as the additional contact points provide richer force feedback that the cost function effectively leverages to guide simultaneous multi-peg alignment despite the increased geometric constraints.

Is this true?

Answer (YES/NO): NO